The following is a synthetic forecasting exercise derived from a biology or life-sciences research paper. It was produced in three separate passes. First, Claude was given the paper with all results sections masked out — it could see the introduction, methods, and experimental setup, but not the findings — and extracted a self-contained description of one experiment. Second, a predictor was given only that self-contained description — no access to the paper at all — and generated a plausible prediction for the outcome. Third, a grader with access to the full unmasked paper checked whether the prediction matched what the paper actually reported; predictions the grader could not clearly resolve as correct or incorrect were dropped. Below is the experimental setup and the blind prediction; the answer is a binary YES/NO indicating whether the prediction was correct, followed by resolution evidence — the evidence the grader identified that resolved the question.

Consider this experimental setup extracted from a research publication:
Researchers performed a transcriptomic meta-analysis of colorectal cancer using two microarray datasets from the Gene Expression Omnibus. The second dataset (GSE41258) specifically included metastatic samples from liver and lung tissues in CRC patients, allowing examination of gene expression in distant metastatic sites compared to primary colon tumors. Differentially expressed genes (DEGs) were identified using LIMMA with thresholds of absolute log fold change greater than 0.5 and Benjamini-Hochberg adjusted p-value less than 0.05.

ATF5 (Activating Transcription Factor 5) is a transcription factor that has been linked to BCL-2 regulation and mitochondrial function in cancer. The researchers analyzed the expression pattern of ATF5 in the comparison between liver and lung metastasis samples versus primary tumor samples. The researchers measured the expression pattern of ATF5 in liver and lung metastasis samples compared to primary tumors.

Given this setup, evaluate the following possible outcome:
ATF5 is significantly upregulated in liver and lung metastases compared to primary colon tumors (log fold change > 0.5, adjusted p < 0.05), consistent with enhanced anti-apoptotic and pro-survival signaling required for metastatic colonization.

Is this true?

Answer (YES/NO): YES